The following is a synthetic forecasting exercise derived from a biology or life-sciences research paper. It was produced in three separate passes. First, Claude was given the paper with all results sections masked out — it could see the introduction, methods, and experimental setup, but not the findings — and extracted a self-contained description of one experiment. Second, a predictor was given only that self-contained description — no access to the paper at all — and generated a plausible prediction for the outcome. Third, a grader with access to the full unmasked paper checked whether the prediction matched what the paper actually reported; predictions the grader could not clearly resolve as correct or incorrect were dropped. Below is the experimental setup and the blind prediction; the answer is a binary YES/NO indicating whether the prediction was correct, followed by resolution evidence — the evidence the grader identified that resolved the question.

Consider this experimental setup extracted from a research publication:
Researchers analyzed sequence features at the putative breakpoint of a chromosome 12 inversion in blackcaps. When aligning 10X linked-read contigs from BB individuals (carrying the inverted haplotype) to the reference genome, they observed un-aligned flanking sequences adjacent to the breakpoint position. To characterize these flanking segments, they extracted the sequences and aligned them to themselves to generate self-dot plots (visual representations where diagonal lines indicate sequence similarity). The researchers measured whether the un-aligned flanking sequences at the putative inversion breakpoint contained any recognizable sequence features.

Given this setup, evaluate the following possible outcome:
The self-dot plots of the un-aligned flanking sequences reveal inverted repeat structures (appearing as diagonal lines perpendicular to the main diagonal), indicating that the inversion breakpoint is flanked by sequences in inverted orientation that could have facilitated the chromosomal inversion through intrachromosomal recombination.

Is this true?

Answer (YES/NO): NO